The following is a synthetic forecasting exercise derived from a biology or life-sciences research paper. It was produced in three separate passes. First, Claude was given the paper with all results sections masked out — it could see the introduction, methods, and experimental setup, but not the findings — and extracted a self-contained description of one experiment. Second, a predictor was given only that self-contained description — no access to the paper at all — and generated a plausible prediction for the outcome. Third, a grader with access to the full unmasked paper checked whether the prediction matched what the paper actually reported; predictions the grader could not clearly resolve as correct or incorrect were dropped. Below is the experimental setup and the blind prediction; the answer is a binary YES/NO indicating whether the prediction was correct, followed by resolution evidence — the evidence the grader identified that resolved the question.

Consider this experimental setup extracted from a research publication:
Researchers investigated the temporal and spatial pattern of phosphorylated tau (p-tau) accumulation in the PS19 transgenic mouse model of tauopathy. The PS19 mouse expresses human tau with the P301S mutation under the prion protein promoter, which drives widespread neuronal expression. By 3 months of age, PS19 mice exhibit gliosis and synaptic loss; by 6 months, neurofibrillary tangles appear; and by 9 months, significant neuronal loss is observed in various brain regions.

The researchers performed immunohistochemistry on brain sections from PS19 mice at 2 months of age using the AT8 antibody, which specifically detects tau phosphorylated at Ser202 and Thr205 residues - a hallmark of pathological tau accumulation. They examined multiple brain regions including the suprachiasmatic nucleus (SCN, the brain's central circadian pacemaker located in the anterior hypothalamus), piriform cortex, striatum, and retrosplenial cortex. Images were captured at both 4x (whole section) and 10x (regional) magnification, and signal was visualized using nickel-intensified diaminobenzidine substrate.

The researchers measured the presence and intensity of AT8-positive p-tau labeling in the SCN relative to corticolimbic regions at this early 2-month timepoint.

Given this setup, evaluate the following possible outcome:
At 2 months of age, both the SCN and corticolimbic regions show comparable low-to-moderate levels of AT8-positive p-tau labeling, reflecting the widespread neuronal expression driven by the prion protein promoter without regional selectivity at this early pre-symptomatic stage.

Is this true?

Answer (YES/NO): NO